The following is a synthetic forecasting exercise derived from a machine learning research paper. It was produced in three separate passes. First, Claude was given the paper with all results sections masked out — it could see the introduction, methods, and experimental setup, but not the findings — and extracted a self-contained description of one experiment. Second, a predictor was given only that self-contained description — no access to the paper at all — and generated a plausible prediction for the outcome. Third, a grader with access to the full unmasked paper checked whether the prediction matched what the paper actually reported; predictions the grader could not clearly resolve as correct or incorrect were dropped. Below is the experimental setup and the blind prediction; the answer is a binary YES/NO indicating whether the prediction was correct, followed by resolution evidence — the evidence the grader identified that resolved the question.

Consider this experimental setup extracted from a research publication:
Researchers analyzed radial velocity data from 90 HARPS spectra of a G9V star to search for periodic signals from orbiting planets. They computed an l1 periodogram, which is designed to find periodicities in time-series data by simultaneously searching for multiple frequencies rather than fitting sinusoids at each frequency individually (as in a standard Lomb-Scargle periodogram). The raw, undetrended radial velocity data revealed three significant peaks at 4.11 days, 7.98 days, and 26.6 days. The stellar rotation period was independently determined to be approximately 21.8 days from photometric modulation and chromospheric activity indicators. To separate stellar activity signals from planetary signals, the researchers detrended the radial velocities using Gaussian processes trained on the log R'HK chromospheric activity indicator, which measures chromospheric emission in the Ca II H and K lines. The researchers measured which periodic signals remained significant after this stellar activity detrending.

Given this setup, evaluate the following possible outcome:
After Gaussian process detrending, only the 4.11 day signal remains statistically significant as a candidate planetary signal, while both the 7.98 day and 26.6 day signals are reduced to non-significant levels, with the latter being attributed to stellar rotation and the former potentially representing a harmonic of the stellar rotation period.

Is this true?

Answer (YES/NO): NO